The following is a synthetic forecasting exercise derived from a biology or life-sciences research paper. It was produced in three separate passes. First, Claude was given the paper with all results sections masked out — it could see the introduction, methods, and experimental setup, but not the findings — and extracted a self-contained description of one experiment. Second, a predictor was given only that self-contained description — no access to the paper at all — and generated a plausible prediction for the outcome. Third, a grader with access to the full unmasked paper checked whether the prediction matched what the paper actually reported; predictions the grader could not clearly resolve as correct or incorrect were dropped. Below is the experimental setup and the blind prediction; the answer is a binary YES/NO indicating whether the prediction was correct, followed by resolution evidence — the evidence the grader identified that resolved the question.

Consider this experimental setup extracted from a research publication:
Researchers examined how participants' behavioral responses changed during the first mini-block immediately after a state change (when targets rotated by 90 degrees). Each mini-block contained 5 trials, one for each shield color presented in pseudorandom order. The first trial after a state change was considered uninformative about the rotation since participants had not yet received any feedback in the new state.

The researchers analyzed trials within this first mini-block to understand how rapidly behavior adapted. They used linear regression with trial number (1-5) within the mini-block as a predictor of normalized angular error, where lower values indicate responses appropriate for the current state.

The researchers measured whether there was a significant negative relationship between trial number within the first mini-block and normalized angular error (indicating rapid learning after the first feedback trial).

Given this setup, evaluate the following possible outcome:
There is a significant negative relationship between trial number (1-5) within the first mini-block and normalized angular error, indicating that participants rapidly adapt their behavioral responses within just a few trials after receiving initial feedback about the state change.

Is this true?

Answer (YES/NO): YES